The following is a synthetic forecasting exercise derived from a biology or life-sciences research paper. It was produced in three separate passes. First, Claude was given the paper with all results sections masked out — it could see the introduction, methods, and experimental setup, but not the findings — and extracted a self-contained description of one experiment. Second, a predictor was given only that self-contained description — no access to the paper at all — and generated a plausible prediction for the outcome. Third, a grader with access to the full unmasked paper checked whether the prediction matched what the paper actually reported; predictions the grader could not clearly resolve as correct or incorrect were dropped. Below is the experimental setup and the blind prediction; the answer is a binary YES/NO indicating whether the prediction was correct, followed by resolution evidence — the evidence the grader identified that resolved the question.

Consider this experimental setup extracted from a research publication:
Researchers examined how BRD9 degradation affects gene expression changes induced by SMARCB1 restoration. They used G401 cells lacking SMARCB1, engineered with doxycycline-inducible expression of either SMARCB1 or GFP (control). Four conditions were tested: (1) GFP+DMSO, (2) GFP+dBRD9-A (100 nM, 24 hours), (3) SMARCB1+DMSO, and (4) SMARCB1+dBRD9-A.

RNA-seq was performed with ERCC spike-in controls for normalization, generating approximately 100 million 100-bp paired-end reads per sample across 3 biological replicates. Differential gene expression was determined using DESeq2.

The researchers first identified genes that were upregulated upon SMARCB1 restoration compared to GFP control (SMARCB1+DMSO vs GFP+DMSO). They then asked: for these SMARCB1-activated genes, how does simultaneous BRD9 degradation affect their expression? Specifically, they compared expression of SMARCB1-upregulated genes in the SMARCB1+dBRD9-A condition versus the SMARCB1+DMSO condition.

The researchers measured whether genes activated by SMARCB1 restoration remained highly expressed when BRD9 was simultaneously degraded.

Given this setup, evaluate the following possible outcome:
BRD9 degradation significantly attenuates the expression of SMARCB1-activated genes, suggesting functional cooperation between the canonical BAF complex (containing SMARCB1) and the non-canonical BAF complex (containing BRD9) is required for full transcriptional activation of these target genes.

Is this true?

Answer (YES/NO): NO